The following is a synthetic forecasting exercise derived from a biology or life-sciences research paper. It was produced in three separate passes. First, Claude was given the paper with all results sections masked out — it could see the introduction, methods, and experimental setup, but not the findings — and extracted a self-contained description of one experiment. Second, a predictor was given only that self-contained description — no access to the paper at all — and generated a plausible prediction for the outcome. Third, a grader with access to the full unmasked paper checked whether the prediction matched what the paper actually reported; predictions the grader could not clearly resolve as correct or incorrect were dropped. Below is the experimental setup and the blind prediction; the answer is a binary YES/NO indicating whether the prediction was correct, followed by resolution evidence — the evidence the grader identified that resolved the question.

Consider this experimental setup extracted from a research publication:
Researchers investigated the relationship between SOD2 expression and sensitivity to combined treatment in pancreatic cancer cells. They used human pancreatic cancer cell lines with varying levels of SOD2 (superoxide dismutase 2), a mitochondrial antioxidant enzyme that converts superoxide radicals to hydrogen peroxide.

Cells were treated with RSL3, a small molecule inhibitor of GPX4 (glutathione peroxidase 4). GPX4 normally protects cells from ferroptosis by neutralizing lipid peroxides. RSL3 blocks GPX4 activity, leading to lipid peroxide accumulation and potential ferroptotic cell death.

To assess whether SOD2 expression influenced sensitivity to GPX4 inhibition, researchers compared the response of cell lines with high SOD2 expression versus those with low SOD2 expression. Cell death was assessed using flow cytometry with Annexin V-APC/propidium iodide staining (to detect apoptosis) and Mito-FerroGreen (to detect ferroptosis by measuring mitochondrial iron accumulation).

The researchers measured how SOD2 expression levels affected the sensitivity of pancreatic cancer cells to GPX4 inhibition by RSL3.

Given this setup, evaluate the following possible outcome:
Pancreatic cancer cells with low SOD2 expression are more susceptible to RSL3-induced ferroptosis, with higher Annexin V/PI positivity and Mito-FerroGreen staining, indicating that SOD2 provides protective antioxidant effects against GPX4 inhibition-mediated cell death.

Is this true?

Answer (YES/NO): YES